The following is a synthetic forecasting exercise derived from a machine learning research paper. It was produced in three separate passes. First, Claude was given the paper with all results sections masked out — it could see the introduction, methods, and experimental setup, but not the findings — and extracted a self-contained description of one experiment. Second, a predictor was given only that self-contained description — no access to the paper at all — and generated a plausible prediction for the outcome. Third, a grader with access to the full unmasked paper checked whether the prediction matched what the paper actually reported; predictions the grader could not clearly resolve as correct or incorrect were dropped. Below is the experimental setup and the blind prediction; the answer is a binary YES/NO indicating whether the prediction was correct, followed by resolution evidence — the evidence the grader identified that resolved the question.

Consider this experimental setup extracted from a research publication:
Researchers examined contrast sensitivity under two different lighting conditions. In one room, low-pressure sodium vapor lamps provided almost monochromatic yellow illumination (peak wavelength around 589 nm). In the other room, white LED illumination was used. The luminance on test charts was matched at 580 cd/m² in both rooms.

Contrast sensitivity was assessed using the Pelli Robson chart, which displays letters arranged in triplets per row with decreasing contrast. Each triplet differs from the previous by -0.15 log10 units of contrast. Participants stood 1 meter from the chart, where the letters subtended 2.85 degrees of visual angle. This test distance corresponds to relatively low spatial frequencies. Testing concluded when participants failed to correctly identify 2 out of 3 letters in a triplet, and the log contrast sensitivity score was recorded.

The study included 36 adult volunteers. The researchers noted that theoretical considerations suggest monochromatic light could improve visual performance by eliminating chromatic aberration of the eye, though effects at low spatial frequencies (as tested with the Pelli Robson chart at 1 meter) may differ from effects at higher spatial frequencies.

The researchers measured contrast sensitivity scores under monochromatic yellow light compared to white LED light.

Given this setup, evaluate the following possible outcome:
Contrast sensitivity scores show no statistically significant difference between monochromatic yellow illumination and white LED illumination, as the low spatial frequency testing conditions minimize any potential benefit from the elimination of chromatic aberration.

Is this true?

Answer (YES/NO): YES